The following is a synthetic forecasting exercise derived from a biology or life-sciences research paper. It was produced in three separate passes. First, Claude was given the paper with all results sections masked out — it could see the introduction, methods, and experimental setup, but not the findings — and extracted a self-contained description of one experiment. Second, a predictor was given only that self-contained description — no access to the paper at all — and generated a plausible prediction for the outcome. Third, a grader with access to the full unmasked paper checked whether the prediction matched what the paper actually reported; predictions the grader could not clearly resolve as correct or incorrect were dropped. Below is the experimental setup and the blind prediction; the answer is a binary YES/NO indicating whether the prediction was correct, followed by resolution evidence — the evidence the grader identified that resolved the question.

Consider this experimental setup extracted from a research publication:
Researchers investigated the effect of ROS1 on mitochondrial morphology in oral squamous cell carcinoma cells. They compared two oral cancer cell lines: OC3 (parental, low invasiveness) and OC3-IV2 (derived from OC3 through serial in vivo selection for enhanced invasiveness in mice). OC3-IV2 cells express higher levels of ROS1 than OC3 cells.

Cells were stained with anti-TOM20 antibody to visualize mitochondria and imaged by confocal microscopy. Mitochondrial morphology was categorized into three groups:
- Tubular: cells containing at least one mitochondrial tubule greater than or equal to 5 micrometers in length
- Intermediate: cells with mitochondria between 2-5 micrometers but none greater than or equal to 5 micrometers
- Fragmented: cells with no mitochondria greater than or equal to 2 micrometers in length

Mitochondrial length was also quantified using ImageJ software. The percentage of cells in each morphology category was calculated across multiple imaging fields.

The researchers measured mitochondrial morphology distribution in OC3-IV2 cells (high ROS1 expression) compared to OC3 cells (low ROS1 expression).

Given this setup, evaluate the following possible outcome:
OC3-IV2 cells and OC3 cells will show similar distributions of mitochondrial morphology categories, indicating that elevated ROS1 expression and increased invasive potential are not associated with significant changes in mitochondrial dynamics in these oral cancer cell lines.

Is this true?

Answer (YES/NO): NO